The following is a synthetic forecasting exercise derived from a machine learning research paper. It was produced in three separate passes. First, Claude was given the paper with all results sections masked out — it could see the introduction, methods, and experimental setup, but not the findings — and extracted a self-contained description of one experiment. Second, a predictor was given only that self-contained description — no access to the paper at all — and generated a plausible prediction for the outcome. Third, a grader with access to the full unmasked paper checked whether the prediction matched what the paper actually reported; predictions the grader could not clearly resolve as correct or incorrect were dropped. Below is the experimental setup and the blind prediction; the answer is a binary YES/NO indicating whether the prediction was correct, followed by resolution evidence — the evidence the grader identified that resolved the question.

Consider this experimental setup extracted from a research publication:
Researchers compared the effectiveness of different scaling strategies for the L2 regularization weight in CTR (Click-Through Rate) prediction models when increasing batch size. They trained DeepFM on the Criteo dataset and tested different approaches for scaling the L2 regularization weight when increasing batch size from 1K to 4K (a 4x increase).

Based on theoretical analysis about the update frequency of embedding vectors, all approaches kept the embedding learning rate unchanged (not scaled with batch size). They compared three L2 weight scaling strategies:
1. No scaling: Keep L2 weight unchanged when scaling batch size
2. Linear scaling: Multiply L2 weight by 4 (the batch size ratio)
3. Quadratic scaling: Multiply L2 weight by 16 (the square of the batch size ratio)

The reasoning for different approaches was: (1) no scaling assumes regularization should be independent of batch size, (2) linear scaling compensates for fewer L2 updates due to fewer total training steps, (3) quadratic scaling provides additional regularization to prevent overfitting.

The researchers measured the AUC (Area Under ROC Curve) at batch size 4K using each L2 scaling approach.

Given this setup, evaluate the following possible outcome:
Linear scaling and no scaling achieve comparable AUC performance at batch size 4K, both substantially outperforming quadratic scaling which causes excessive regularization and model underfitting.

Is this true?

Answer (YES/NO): NO